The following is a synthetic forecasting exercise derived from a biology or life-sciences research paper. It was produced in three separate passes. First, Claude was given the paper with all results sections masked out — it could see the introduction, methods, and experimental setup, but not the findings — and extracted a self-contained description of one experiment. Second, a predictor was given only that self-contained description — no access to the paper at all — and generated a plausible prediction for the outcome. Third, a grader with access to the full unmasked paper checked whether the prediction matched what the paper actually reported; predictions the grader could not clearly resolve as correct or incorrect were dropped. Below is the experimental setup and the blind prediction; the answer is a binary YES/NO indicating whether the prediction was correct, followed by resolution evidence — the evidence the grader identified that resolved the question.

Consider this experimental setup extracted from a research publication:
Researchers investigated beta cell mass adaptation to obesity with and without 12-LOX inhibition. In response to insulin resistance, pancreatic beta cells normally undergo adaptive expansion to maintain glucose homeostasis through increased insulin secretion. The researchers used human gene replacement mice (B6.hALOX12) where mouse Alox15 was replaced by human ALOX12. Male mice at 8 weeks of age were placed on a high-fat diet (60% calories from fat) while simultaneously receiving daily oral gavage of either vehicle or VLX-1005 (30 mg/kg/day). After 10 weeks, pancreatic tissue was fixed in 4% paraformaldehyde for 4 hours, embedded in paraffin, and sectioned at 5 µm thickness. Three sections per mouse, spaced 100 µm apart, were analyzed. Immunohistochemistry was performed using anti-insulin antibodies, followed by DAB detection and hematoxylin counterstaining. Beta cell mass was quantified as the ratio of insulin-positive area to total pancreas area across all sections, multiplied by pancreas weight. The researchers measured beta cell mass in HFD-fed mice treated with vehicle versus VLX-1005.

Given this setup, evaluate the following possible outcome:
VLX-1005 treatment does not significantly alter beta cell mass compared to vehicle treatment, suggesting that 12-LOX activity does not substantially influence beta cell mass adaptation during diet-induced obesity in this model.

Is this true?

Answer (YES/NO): YES